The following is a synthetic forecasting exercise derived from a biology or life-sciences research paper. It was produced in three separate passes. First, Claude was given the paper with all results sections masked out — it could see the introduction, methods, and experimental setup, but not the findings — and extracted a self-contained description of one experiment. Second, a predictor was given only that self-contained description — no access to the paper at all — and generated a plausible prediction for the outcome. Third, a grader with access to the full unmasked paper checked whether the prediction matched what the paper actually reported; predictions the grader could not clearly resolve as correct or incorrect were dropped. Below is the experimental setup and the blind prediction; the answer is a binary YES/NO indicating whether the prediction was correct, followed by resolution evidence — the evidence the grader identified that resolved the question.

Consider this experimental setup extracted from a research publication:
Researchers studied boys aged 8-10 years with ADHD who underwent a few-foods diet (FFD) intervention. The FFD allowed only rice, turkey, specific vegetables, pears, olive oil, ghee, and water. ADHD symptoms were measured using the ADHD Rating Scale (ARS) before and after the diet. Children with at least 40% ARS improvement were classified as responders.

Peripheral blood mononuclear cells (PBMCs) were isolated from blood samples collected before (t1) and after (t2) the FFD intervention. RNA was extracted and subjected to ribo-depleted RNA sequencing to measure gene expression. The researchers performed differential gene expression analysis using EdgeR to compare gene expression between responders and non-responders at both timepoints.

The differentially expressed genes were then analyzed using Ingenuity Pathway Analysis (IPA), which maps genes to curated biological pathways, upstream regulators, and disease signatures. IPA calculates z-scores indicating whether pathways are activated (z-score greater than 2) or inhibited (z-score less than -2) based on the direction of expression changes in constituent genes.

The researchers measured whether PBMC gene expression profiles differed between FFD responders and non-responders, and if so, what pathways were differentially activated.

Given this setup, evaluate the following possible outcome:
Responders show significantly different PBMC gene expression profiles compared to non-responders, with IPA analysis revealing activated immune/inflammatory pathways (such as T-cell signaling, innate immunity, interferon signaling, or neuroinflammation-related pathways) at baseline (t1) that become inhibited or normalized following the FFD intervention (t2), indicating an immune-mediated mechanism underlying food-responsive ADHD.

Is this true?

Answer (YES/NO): NO